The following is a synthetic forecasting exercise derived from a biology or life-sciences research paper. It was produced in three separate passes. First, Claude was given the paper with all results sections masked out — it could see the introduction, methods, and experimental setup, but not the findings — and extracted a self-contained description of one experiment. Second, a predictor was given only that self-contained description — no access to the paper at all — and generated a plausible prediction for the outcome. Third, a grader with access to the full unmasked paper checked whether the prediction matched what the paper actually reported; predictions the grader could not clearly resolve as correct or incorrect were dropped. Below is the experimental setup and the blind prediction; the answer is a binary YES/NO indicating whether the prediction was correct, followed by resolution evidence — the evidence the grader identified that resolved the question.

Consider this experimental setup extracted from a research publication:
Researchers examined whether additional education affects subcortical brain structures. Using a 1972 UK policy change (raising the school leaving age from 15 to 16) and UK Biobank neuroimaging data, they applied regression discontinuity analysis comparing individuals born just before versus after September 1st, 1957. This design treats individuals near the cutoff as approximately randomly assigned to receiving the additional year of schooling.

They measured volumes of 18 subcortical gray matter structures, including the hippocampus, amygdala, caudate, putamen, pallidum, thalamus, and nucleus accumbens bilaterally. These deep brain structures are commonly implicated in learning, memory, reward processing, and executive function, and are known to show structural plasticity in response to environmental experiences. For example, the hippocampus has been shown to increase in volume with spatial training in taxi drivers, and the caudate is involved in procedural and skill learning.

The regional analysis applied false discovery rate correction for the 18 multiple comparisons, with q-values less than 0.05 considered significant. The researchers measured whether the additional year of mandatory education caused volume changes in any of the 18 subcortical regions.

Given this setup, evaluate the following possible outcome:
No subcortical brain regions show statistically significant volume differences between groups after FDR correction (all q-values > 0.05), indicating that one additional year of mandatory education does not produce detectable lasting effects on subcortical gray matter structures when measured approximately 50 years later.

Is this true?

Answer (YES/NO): YES